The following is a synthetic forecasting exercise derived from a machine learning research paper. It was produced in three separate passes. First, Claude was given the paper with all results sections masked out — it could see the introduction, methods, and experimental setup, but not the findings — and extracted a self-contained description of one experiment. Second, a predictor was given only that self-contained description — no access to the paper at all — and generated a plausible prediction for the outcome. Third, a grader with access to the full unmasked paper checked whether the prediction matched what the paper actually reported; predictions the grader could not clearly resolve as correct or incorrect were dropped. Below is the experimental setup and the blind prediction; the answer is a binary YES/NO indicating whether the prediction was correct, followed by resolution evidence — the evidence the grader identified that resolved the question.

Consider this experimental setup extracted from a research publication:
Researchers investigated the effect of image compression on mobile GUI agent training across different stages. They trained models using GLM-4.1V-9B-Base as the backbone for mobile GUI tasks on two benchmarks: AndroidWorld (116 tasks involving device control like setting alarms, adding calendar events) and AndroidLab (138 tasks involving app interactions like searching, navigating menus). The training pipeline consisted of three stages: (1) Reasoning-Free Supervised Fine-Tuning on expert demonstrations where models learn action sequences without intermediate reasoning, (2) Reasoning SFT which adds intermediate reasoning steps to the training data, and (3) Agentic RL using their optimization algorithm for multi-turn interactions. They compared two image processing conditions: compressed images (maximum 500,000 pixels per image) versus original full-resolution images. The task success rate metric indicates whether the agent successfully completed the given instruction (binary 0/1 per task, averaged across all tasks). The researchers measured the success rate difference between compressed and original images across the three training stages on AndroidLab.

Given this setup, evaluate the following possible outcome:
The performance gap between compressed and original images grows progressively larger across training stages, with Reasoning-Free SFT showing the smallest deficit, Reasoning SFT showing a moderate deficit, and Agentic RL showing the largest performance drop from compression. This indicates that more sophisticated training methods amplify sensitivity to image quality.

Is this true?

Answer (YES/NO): YES